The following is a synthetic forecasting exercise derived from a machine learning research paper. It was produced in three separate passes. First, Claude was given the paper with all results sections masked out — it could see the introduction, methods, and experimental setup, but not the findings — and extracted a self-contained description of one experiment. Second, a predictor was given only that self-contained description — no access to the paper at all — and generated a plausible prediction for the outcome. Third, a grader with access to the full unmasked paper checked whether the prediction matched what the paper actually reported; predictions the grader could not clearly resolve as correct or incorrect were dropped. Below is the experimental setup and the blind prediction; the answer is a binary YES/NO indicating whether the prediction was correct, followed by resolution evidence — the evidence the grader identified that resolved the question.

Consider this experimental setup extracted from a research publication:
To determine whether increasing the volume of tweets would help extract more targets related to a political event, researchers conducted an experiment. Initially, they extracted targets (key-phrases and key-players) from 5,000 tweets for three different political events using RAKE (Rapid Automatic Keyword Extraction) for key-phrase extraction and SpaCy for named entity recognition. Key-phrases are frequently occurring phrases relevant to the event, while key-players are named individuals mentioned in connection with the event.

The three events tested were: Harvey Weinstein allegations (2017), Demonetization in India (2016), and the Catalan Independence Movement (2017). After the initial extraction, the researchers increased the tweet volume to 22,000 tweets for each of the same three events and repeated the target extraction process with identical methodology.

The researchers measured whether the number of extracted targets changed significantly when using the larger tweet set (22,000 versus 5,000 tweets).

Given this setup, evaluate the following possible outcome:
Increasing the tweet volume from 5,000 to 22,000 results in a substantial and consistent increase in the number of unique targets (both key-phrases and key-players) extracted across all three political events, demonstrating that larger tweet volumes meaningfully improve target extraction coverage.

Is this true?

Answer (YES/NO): NO